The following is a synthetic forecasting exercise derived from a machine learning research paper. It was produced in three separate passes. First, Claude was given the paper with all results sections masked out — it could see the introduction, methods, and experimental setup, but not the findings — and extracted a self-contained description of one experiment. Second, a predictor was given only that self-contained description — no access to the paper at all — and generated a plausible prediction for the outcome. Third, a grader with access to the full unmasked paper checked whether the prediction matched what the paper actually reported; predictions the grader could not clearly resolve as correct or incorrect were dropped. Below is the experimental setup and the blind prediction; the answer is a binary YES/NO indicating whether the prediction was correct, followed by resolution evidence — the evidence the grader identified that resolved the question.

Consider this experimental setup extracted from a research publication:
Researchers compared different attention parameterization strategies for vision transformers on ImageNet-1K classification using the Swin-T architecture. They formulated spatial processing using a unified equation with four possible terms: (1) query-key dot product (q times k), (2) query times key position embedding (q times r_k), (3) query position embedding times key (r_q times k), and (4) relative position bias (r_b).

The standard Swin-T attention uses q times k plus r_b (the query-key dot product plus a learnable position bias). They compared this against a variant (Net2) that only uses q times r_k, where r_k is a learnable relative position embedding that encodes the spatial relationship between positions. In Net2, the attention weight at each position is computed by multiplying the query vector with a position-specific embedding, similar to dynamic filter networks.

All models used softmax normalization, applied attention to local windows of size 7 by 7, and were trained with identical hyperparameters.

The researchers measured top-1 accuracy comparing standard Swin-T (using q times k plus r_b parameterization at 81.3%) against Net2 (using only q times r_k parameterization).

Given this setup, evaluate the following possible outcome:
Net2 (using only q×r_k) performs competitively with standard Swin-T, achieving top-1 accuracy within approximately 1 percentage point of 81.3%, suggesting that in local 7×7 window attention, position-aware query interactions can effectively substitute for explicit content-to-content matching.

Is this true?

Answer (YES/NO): YES